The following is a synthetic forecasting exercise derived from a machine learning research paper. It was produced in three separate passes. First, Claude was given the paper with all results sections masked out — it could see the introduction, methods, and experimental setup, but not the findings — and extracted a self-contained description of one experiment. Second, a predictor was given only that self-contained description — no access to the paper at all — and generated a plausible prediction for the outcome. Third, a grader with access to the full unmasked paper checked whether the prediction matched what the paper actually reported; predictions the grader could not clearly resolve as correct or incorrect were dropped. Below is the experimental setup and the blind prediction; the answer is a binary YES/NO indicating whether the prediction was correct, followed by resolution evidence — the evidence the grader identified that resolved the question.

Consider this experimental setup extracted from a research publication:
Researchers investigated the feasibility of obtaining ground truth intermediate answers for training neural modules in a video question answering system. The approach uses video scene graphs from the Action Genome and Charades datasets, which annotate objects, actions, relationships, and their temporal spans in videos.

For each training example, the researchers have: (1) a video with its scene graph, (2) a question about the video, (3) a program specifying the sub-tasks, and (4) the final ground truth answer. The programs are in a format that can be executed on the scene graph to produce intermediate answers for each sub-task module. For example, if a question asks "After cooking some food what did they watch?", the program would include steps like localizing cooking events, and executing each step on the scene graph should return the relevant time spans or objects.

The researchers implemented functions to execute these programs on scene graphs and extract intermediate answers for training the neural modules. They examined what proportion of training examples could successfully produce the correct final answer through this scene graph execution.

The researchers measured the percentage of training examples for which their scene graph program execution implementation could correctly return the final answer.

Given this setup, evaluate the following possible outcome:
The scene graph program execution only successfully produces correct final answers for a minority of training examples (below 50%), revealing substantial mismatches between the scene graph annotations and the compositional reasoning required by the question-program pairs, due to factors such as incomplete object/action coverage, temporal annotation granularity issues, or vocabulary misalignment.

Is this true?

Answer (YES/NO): NO